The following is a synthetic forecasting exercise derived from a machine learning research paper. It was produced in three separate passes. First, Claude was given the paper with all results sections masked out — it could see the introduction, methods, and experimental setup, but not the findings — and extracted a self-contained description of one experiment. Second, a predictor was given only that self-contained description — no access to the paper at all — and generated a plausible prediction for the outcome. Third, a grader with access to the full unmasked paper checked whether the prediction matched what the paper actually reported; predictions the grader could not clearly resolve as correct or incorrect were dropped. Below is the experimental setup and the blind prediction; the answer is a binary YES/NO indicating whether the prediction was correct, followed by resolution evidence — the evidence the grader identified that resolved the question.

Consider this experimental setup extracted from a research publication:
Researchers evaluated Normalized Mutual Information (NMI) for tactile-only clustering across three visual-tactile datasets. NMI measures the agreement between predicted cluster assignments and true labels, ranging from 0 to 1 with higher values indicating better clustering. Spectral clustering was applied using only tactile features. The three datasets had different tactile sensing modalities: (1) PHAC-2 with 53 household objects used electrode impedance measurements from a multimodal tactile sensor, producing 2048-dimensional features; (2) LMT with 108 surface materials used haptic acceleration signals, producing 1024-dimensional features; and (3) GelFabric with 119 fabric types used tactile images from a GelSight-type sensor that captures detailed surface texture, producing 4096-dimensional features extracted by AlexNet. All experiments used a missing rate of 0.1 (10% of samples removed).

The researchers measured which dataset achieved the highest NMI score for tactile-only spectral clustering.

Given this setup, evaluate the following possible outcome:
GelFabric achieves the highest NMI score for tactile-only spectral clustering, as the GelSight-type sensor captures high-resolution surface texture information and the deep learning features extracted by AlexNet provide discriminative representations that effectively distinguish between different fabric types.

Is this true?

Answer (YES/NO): YES